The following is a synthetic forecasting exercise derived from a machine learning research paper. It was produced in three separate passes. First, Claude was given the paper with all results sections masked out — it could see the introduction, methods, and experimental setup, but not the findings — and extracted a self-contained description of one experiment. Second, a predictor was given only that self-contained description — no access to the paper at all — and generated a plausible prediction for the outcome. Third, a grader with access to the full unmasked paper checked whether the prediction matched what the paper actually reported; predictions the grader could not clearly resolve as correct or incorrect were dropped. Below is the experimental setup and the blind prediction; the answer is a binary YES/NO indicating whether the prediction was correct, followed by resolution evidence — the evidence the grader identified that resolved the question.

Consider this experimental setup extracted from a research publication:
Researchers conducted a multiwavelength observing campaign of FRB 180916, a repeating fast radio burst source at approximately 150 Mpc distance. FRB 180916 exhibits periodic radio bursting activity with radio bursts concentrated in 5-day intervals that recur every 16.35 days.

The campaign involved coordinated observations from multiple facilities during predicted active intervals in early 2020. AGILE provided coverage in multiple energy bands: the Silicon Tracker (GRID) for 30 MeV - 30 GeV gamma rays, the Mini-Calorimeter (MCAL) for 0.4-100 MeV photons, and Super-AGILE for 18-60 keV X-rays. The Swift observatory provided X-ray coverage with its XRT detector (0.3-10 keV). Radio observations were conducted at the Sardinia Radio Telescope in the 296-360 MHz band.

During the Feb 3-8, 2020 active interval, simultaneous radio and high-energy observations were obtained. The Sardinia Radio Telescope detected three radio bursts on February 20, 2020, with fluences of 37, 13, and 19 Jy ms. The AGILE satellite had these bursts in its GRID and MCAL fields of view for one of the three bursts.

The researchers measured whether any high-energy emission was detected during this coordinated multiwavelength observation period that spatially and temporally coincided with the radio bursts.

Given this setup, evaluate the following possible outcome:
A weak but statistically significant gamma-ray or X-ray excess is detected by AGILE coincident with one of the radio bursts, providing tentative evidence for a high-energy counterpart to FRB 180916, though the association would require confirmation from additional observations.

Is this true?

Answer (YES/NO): NO